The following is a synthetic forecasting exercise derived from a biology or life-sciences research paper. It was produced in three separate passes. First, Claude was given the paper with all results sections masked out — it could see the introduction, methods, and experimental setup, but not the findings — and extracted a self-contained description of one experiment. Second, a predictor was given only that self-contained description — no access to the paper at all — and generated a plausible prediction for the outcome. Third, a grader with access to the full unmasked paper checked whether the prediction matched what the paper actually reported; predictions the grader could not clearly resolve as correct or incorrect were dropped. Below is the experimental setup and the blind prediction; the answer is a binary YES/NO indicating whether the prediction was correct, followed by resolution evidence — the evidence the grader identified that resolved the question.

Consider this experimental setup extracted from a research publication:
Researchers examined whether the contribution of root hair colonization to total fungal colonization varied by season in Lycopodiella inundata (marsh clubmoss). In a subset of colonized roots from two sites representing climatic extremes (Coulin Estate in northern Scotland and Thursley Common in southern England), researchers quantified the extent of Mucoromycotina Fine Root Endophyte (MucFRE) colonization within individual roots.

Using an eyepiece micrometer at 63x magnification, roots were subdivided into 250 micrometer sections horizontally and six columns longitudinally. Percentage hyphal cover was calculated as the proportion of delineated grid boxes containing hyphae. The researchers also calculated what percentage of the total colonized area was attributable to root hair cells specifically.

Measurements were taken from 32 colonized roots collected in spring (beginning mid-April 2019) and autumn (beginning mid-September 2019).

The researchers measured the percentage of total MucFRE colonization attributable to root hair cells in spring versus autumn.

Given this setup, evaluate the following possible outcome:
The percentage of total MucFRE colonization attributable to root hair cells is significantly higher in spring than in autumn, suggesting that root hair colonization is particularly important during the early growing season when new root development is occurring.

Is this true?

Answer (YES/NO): NO